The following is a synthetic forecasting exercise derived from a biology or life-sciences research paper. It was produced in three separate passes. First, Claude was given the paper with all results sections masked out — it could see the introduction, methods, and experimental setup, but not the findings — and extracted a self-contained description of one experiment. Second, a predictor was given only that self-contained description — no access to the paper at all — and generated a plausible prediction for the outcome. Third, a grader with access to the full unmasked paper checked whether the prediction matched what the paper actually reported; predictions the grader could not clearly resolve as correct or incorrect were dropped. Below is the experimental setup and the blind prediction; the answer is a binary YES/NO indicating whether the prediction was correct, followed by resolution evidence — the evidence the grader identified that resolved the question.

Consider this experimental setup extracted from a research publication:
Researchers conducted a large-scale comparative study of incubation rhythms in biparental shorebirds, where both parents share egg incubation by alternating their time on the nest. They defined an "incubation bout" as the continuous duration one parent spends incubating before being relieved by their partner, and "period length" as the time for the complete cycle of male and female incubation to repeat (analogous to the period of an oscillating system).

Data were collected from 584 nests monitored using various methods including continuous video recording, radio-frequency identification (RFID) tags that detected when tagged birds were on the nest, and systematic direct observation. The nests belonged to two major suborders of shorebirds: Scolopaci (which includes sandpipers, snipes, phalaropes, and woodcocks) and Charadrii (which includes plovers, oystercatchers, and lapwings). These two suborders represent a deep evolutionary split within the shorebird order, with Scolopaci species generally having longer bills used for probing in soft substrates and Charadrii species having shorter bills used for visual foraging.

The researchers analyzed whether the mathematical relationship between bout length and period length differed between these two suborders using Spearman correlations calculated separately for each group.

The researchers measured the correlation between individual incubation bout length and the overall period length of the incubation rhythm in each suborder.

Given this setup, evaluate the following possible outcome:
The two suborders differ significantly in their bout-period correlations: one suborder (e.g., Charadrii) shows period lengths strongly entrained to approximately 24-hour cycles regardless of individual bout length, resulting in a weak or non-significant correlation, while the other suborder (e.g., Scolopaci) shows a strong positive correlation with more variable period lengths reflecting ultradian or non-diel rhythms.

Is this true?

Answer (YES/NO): YES